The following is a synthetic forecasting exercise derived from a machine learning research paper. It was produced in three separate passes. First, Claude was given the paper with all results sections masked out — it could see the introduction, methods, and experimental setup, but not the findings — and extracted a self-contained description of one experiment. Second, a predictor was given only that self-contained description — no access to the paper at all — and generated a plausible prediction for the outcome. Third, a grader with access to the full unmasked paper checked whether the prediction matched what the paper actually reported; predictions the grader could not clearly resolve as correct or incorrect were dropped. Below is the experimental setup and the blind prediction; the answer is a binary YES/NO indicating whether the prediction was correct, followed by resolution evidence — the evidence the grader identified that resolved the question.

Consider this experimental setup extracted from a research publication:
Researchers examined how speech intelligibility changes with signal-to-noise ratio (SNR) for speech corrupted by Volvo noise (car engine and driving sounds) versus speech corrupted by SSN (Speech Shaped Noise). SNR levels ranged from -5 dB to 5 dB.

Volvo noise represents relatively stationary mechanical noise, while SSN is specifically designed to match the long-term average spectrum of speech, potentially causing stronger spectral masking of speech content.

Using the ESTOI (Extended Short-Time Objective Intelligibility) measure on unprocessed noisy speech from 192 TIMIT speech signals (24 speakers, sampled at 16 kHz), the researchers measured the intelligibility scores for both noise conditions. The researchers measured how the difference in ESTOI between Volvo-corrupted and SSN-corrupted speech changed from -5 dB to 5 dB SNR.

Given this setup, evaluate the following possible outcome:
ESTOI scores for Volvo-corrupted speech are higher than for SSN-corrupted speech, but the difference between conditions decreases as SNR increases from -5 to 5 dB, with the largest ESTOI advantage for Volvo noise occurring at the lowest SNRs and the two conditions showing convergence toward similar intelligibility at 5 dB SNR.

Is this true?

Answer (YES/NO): NO